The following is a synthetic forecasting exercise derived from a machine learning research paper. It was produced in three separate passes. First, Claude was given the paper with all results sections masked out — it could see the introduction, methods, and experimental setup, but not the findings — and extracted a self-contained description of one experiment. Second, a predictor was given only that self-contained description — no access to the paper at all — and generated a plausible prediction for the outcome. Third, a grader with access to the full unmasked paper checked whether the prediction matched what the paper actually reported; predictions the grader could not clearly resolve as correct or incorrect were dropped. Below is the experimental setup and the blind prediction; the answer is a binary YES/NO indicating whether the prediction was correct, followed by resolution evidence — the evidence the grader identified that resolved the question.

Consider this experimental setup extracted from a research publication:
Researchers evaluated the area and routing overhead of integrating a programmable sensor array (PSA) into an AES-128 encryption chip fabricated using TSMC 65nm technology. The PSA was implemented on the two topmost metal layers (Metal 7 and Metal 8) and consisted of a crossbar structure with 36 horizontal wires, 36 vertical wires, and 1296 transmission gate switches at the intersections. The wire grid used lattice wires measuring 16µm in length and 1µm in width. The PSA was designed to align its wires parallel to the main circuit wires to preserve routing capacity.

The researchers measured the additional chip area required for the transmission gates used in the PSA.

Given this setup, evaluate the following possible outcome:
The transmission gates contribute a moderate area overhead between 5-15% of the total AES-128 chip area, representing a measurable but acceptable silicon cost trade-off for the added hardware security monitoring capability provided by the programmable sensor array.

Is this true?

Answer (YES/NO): NO